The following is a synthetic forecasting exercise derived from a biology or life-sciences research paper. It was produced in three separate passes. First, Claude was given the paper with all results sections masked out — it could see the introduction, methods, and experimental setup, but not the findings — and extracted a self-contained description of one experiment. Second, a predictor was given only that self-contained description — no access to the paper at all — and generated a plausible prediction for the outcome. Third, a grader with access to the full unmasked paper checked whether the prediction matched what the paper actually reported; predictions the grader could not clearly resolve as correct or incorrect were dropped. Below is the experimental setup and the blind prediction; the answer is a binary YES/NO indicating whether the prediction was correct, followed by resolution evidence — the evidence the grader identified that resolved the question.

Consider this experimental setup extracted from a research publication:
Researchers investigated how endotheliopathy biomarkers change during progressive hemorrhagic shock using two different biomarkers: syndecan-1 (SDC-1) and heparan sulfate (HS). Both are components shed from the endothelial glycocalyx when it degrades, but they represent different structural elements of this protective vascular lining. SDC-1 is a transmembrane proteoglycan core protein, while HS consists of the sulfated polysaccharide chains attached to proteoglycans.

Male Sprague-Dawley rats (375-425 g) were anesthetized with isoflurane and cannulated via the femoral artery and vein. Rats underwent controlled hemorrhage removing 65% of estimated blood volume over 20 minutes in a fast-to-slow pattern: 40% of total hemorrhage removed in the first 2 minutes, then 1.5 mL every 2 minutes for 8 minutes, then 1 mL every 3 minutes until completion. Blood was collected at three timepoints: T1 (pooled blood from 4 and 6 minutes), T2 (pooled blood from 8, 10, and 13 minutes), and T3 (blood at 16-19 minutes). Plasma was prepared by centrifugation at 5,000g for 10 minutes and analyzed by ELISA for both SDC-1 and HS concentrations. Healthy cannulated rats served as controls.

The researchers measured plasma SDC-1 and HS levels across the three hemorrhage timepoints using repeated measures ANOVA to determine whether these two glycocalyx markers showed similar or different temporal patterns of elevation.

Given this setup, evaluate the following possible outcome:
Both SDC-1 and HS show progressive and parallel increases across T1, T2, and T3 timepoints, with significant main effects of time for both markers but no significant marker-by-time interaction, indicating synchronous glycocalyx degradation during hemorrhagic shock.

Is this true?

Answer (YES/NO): NO